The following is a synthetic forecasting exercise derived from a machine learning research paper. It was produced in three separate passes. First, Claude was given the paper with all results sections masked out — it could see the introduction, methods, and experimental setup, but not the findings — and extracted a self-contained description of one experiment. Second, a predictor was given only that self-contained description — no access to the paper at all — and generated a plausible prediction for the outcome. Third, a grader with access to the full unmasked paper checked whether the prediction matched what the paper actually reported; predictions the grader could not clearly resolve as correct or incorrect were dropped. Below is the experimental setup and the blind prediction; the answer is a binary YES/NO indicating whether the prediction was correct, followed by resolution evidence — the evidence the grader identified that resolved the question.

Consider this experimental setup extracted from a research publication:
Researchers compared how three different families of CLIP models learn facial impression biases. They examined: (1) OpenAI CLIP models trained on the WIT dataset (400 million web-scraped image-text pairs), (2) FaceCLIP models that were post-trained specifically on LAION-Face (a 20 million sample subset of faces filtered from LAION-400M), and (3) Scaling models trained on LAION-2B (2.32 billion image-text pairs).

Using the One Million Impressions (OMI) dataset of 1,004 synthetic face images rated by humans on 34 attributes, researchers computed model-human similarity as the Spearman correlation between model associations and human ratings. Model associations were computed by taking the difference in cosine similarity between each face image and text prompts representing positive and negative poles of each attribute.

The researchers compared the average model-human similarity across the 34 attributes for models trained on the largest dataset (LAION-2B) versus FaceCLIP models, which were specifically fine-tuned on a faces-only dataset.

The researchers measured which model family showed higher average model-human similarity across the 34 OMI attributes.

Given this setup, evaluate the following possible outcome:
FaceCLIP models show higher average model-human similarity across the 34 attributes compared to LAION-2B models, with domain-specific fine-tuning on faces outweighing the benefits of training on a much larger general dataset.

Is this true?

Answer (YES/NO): NO